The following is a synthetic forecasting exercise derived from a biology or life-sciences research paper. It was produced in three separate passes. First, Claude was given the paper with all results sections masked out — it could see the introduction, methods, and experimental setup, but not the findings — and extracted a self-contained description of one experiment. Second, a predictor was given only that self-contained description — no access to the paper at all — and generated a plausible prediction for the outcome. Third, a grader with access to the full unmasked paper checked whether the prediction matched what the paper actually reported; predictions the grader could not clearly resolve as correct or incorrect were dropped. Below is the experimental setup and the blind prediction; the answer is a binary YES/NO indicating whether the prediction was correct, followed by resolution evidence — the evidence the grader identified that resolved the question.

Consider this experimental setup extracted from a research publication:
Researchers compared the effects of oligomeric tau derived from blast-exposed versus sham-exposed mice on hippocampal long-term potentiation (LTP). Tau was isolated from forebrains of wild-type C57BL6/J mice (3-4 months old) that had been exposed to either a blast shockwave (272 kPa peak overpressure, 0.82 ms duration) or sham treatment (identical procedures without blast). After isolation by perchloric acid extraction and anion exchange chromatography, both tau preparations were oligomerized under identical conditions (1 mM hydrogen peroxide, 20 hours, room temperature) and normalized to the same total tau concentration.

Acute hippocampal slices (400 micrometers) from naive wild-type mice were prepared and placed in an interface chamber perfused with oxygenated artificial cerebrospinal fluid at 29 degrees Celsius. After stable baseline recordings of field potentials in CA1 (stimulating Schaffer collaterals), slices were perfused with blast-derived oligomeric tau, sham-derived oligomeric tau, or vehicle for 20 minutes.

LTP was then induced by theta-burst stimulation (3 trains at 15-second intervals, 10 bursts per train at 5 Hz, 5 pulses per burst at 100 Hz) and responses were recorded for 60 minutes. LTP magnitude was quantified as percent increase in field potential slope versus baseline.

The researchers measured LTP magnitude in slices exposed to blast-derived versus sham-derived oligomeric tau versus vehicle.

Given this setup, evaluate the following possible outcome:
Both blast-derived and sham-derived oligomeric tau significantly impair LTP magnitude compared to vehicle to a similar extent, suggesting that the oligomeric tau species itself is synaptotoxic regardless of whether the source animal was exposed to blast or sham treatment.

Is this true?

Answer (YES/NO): NO